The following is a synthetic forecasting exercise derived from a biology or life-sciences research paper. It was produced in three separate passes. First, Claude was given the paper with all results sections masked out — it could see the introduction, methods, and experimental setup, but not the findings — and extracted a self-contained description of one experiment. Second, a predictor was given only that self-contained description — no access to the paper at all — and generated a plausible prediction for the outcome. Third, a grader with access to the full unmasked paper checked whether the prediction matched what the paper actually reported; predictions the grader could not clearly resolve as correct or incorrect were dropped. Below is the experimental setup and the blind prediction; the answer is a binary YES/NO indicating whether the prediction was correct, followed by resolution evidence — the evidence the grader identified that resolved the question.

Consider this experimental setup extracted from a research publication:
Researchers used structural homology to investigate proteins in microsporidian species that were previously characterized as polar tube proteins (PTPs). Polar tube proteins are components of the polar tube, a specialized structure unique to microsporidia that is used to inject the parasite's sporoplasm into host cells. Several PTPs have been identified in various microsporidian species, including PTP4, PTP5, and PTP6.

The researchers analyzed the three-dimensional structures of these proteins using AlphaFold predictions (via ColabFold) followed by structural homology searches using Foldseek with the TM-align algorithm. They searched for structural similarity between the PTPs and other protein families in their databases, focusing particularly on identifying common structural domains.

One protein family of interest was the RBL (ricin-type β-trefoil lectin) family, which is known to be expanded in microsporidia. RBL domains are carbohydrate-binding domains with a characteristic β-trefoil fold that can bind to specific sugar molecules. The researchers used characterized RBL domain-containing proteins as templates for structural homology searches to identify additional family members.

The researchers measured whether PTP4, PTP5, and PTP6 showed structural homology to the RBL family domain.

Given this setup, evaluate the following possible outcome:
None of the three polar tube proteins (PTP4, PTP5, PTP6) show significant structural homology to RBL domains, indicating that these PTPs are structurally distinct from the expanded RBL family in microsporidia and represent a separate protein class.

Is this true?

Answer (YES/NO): NO